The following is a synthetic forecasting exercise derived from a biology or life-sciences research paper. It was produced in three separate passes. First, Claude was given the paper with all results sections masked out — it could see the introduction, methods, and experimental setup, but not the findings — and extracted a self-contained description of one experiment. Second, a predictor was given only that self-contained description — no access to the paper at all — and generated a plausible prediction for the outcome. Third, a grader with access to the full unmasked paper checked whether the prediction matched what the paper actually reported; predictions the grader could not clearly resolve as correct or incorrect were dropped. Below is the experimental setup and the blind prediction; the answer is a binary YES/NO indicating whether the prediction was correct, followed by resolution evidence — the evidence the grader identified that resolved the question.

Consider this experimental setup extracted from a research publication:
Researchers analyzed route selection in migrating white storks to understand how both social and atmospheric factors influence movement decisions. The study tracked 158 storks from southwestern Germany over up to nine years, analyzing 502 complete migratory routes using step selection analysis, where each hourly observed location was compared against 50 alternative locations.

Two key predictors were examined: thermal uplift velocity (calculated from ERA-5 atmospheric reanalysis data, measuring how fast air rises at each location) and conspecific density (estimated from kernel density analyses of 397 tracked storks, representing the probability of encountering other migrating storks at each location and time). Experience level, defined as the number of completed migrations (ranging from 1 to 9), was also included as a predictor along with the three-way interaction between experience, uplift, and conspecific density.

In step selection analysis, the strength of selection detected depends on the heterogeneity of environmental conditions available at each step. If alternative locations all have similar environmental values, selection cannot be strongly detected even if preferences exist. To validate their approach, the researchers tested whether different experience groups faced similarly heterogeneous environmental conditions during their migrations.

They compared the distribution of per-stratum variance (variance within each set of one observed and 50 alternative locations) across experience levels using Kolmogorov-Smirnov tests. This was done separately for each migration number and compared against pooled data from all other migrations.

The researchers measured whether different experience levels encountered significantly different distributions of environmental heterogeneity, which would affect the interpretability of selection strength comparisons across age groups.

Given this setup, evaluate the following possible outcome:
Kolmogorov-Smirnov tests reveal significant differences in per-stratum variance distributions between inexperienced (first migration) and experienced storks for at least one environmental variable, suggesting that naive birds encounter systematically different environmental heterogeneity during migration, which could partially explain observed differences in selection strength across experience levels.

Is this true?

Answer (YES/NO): YES